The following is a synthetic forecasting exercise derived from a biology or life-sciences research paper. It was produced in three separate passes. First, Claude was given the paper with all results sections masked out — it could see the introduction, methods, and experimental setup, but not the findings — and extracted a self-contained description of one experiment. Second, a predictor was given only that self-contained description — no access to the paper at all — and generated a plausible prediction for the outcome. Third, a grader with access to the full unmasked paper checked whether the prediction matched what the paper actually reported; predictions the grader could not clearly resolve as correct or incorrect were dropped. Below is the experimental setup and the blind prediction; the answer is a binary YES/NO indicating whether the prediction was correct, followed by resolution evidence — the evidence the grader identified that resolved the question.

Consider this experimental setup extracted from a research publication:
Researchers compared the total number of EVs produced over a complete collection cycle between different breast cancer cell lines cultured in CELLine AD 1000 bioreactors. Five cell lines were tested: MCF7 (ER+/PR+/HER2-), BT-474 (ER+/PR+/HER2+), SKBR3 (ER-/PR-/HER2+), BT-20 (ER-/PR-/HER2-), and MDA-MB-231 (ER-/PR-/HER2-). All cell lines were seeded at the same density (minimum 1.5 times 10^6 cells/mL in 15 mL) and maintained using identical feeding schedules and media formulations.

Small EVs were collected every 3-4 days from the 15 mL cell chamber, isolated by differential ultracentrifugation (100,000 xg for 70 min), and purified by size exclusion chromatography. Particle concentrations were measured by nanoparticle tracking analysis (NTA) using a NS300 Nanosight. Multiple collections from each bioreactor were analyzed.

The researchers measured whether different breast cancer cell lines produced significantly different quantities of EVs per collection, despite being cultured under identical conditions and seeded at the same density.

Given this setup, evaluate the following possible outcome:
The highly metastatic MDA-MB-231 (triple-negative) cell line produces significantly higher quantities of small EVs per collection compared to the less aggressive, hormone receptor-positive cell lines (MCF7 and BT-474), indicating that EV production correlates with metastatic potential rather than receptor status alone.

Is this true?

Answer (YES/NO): NO